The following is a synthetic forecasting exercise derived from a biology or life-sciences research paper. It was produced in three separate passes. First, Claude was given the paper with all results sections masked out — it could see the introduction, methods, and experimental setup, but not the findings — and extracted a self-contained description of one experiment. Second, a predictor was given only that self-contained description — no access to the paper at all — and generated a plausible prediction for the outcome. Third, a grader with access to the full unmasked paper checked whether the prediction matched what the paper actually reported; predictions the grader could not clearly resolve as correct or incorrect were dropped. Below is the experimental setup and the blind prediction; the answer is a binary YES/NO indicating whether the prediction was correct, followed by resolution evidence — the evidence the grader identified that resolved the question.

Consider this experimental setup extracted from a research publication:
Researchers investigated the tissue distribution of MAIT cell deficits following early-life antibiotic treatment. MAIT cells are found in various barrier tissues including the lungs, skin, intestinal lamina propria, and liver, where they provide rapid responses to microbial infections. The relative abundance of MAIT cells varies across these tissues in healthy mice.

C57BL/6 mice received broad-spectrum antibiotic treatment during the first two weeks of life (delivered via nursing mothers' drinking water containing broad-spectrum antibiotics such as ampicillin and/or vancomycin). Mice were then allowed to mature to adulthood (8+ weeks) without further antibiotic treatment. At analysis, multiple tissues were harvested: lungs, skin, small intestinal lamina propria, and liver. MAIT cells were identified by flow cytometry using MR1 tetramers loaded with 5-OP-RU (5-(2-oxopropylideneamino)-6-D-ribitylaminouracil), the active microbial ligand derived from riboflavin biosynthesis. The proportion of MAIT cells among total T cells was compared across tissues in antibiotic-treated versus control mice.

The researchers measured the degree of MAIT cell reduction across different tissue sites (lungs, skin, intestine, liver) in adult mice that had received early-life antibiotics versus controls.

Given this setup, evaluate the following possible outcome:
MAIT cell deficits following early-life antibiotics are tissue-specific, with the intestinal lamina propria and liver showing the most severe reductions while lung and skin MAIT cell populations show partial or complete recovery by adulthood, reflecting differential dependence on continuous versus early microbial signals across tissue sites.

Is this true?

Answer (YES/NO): NO